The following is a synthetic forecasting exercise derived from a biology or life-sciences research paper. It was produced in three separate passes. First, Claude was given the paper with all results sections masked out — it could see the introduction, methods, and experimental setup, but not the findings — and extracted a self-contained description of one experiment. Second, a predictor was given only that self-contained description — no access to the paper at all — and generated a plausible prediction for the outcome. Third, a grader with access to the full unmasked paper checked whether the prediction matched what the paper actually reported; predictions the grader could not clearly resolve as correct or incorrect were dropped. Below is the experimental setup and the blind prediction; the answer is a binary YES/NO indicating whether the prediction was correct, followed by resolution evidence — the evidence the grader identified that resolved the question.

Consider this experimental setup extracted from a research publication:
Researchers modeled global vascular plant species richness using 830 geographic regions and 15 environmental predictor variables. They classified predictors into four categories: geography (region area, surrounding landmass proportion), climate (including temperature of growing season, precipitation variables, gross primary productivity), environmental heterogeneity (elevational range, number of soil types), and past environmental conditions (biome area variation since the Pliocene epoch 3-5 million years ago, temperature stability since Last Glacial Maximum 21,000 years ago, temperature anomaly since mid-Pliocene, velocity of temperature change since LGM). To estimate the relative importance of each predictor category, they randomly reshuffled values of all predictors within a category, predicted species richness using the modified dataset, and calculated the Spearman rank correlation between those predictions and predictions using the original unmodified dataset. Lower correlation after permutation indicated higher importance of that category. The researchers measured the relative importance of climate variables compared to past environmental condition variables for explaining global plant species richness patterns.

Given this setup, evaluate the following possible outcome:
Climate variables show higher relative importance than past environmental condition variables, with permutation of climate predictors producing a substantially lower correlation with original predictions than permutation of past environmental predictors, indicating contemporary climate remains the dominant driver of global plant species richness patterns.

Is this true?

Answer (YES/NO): YES